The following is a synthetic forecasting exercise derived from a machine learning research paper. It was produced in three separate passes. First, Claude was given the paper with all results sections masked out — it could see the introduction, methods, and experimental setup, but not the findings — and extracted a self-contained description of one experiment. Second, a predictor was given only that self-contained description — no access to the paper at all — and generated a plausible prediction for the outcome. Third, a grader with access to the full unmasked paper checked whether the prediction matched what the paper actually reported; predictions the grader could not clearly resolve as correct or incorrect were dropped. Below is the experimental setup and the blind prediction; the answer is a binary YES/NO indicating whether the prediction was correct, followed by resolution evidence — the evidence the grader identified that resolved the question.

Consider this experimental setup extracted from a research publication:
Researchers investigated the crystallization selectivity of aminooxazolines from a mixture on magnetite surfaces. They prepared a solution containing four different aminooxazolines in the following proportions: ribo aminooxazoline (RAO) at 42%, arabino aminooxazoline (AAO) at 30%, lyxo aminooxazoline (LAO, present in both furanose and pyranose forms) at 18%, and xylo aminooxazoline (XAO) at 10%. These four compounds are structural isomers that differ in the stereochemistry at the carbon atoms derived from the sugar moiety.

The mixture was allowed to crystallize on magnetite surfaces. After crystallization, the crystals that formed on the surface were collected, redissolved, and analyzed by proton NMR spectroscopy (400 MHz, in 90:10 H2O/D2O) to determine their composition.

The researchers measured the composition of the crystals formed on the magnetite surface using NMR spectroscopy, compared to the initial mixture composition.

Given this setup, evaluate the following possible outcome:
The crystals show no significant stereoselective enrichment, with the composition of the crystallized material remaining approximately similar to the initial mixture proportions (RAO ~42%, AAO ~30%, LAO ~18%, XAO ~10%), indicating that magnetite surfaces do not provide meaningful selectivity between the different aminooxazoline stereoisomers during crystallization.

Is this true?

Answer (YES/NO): NO